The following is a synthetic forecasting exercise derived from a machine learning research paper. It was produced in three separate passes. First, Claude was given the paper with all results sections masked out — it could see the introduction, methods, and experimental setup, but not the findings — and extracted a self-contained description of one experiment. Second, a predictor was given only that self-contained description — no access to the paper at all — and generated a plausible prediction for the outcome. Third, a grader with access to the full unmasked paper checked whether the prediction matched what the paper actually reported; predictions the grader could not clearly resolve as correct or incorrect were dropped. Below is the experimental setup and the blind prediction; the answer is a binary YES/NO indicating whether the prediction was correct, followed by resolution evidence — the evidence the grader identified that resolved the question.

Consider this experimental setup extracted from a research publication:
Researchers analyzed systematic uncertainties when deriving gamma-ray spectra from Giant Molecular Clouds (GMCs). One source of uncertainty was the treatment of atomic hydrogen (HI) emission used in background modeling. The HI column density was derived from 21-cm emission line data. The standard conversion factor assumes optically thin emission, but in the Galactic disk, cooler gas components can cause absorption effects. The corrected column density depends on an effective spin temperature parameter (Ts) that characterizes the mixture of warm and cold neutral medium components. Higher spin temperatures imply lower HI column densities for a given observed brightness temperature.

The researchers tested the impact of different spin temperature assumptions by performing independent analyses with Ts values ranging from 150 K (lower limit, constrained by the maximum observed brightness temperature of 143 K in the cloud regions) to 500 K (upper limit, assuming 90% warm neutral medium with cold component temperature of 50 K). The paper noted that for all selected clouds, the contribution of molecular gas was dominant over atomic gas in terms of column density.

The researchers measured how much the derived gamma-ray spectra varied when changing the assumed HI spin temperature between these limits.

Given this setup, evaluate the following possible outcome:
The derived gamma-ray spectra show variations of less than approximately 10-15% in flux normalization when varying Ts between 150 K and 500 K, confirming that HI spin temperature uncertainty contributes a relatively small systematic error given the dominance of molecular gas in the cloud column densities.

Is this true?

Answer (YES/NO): NO